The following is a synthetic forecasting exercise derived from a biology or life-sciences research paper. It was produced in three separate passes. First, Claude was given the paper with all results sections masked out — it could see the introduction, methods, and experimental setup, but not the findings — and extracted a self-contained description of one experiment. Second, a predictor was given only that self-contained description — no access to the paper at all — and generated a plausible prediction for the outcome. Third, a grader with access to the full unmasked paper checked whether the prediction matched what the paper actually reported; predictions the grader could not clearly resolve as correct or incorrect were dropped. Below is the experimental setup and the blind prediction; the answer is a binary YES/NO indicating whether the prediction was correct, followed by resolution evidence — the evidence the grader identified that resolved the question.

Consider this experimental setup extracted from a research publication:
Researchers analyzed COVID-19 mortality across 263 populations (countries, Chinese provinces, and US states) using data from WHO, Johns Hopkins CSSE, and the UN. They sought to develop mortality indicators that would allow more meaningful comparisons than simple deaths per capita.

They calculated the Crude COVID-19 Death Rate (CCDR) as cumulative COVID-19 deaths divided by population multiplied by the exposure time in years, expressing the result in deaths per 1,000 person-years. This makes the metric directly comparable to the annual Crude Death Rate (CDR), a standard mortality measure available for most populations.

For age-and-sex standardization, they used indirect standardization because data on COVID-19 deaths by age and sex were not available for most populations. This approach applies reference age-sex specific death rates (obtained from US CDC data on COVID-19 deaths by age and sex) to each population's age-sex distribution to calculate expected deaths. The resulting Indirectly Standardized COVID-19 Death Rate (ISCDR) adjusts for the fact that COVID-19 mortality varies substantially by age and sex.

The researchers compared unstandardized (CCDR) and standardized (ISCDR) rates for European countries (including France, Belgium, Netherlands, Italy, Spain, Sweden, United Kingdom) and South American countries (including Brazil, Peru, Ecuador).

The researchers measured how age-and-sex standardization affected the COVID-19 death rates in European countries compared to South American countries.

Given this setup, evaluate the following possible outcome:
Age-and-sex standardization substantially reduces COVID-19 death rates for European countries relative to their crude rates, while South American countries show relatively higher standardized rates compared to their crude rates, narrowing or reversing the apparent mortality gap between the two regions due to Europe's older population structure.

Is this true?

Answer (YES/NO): YES